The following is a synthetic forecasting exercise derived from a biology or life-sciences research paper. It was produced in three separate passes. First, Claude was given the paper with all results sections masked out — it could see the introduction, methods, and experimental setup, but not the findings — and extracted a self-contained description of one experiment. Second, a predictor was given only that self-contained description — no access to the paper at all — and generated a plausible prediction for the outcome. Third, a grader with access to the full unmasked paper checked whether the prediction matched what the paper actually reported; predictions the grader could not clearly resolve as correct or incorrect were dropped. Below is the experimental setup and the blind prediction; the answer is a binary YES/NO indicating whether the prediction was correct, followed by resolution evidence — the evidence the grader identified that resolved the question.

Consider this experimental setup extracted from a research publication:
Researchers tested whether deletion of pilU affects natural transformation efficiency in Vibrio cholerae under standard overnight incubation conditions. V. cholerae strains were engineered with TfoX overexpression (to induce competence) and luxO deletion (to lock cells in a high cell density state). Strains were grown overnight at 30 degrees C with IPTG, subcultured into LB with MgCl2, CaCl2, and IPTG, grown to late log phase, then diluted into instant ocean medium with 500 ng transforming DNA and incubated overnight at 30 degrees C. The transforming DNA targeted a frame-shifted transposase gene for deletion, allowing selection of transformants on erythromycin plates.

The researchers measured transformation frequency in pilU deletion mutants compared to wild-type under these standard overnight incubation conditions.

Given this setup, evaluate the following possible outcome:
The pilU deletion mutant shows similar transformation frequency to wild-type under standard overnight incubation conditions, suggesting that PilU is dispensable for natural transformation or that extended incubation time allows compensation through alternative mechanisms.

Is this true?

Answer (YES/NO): YES